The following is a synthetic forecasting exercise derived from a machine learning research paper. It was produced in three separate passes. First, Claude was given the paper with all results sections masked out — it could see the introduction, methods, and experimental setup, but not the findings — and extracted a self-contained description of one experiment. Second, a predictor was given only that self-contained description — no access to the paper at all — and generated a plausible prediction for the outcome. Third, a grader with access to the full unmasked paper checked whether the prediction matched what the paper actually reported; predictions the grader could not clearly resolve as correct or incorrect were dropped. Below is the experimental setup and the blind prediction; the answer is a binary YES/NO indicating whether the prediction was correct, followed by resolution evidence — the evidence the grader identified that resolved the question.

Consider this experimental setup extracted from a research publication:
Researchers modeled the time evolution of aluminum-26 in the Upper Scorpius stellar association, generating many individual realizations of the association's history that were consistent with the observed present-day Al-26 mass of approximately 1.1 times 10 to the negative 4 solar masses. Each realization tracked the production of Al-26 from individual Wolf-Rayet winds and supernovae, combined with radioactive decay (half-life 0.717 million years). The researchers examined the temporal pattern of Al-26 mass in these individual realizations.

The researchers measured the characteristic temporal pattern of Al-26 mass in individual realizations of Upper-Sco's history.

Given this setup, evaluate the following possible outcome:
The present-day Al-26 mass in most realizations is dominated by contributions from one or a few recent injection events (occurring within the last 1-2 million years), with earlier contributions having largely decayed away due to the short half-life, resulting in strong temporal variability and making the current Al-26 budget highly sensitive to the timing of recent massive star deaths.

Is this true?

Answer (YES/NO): YES